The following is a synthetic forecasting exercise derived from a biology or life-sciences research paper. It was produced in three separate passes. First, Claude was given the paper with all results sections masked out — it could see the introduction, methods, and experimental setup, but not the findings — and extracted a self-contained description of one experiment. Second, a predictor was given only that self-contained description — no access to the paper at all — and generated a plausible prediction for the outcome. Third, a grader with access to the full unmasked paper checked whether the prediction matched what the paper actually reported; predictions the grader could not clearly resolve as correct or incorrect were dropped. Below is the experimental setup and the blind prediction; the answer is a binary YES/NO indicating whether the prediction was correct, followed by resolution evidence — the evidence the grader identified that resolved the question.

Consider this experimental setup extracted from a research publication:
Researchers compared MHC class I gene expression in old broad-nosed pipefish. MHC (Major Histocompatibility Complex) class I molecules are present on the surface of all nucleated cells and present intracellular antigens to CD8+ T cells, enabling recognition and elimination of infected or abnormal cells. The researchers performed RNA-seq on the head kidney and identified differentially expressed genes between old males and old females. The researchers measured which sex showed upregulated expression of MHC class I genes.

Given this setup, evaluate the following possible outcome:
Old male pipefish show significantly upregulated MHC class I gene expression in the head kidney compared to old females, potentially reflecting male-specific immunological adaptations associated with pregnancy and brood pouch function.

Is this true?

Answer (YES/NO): NO